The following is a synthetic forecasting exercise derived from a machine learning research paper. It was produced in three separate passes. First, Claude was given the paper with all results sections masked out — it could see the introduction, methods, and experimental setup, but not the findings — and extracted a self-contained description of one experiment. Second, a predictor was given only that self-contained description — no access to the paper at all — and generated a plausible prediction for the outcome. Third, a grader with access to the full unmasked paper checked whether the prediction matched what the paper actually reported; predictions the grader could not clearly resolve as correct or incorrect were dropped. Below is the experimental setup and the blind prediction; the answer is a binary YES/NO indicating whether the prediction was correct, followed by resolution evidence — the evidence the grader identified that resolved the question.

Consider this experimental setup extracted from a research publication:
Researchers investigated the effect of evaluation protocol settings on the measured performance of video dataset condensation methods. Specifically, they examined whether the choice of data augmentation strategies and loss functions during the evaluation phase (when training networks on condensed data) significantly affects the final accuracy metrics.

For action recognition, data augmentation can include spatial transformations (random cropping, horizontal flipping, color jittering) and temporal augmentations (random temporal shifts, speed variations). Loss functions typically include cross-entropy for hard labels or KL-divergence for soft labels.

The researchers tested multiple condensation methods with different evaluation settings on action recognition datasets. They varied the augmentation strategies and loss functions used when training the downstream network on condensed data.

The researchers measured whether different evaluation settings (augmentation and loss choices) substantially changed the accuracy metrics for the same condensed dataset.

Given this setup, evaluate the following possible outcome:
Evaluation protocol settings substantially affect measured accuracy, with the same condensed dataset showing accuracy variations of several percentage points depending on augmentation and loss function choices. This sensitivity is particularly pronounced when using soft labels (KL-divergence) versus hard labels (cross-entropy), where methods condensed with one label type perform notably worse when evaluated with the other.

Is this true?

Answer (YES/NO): NO